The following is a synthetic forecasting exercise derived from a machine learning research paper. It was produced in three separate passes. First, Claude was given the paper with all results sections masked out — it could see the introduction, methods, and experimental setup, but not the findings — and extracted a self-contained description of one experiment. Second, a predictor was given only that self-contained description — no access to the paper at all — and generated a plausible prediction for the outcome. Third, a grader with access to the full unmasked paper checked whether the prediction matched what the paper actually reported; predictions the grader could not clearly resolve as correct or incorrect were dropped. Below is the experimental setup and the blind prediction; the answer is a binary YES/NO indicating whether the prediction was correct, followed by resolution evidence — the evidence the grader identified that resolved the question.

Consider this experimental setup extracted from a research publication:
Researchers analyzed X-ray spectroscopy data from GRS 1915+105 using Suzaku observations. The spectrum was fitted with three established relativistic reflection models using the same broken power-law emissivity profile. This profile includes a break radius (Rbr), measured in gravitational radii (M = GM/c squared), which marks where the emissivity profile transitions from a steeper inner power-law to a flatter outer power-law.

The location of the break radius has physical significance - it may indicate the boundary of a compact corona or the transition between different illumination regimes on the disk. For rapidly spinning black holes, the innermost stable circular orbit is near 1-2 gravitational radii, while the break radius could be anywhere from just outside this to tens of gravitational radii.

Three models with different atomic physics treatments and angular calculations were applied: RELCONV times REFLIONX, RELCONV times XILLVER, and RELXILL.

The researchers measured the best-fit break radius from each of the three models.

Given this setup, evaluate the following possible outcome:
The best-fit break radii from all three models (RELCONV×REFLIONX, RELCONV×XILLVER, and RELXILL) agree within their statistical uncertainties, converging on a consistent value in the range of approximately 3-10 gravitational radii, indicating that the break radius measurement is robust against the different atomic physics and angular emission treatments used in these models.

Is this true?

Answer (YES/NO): YES